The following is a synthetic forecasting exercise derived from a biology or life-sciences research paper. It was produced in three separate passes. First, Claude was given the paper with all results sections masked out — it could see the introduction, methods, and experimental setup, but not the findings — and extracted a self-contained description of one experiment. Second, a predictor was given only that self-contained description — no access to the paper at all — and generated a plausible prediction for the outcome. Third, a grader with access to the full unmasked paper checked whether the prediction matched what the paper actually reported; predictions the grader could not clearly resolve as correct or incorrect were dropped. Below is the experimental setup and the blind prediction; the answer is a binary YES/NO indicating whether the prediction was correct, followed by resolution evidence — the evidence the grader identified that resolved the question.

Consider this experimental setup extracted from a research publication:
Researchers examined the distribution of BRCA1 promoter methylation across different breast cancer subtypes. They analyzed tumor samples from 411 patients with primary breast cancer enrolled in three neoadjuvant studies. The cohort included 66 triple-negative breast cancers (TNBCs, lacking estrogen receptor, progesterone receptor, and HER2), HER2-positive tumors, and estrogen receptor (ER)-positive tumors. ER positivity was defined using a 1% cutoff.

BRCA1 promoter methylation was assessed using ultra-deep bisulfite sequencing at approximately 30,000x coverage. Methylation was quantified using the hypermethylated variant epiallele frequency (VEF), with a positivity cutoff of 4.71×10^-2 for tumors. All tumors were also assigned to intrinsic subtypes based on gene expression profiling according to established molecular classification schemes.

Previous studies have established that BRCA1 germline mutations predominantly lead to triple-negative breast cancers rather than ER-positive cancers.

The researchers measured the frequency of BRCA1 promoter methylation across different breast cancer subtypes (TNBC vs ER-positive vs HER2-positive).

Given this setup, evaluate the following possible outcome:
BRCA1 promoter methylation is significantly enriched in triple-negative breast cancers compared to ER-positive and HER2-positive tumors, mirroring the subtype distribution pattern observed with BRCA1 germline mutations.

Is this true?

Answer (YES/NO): YES